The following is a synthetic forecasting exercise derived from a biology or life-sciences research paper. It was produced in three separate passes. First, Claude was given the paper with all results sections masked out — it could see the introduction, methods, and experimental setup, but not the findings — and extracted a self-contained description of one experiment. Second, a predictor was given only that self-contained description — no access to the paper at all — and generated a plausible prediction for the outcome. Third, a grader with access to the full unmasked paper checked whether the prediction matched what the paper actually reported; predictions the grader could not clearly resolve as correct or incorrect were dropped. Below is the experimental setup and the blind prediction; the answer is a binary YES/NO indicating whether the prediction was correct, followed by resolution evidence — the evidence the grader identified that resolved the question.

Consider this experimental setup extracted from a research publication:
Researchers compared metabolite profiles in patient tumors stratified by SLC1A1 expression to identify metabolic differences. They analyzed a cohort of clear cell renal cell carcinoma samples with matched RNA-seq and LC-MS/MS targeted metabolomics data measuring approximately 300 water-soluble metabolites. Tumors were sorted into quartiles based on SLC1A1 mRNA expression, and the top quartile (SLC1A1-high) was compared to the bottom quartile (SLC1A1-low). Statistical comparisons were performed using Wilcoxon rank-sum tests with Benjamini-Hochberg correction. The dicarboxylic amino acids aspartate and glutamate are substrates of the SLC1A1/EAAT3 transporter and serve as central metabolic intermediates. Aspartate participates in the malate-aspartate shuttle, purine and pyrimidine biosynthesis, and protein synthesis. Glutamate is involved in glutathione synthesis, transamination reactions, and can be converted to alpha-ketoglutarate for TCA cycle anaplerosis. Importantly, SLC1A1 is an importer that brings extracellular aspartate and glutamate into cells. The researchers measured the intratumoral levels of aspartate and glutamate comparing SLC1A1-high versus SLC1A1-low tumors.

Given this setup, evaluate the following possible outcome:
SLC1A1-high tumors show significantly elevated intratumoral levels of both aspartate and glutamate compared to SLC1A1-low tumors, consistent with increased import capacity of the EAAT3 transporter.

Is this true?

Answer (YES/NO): YES